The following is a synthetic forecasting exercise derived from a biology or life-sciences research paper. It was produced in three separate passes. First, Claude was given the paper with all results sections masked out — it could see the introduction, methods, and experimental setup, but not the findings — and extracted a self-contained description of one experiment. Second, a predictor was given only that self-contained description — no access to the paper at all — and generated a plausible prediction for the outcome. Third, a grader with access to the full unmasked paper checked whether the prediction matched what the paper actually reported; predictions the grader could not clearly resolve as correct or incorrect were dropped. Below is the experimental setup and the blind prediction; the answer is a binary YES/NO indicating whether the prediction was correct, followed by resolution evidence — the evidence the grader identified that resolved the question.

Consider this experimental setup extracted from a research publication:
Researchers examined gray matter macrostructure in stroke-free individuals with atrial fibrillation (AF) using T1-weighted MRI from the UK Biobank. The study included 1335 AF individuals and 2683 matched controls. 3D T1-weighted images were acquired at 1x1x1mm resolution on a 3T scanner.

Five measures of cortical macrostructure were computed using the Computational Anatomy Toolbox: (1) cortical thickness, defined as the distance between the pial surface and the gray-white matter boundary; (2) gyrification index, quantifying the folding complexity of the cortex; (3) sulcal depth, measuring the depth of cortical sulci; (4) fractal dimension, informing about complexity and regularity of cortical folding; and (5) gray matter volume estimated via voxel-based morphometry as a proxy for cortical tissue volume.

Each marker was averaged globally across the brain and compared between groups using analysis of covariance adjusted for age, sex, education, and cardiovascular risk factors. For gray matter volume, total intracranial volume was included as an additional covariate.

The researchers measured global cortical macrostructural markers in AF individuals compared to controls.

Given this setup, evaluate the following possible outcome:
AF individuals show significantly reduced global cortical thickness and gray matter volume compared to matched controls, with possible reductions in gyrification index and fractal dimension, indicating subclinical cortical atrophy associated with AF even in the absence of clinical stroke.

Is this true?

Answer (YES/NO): NO